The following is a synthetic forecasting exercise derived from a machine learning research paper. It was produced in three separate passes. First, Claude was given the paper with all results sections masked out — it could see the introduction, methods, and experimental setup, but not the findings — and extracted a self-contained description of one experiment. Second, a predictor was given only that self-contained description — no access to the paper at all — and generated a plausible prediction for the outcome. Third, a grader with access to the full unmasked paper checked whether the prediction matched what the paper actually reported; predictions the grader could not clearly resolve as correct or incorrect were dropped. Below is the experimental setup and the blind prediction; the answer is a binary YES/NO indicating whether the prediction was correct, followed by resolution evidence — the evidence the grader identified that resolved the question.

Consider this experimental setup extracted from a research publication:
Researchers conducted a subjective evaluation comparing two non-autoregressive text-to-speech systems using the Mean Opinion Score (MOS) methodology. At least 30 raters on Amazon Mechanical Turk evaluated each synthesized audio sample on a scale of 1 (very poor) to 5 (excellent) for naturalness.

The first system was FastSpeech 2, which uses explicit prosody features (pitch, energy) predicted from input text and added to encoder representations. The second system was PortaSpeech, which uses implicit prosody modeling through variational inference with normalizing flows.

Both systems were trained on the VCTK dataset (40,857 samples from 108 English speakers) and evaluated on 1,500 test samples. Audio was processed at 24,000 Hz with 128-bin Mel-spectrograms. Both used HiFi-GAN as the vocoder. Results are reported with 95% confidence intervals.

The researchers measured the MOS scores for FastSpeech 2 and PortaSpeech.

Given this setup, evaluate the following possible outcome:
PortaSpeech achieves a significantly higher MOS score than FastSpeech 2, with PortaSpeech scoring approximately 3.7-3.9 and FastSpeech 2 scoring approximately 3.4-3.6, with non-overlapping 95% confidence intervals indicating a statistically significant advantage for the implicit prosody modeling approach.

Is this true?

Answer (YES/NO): NO